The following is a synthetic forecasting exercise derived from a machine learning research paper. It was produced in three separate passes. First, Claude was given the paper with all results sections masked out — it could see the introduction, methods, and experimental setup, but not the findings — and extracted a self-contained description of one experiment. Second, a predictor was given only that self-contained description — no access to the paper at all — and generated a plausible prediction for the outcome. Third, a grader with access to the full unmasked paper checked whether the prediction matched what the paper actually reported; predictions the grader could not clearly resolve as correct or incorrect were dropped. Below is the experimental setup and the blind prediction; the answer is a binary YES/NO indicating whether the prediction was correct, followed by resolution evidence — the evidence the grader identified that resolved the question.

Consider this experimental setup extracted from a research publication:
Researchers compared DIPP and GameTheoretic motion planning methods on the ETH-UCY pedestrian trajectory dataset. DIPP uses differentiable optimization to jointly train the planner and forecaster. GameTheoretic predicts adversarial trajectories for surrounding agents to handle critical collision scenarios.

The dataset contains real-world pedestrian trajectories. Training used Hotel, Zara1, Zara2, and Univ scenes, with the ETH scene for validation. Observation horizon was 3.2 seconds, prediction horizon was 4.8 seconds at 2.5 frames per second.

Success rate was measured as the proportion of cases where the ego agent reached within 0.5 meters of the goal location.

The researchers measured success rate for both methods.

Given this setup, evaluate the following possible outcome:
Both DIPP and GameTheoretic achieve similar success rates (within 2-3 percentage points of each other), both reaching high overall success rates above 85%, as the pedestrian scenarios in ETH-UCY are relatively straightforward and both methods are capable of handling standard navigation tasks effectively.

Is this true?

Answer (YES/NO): NO